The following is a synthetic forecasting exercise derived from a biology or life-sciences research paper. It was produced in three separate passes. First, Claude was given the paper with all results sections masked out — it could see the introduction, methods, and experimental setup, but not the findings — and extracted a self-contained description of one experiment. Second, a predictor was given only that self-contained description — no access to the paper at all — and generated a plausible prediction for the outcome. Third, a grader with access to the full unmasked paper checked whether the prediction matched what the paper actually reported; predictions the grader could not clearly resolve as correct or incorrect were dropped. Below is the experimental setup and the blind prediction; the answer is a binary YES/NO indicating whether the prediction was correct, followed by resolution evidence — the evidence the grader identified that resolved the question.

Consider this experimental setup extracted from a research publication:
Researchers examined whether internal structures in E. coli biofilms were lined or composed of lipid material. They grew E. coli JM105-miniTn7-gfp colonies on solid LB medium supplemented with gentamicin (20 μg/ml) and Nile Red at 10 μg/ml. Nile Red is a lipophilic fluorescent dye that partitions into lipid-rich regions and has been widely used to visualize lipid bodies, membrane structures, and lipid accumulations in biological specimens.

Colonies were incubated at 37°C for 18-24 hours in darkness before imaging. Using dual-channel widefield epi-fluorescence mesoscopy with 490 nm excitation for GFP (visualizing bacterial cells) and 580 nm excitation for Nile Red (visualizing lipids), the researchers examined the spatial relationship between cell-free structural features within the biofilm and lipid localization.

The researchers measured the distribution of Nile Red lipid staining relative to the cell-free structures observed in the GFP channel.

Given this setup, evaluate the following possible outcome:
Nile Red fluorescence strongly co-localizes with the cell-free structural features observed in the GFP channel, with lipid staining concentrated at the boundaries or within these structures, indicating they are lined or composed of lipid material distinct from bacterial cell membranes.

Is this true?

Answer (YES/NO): NO